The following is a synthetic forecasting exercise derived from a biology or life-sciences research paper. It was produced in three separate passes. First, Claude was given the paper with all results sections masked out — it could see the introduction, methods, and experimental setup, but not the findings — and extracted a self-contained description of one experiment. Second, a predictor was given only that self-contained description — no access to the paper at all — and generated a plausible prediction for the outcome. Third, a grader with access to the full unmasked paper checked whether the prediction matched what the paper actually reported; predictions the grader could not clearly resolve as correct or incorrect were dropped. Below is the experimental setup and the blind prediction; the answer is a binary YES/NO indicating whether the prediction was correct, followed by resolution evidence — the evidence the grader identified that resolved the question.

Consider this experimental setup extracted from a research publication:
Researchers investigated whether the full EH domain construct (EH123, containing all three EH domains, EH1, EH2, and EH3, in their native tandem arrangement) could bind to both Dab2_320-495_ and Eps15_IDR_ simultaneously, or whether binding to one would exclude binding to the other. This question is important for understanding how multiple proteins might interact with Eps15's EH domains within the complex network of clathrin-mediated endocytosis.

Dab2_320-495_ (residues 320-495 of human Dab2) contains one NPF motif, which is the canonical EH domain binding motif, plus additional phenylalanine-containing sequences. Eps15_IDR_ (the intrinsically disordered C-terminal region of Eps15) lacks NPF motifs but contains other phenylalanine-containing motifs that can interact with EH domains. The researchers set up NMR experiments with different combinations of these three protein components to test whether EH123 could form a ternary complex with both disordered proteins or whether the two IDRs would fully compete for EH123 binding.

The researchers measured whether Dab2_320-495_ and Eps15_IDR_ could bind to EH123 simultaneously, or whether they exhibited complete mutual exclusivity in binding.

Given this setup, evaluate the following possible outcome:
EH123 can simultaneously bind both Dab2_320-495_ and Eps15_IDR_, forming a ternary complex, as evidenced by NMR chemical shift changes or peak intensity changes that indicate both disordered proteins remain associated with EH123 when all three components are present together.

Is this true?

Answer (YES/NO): YES